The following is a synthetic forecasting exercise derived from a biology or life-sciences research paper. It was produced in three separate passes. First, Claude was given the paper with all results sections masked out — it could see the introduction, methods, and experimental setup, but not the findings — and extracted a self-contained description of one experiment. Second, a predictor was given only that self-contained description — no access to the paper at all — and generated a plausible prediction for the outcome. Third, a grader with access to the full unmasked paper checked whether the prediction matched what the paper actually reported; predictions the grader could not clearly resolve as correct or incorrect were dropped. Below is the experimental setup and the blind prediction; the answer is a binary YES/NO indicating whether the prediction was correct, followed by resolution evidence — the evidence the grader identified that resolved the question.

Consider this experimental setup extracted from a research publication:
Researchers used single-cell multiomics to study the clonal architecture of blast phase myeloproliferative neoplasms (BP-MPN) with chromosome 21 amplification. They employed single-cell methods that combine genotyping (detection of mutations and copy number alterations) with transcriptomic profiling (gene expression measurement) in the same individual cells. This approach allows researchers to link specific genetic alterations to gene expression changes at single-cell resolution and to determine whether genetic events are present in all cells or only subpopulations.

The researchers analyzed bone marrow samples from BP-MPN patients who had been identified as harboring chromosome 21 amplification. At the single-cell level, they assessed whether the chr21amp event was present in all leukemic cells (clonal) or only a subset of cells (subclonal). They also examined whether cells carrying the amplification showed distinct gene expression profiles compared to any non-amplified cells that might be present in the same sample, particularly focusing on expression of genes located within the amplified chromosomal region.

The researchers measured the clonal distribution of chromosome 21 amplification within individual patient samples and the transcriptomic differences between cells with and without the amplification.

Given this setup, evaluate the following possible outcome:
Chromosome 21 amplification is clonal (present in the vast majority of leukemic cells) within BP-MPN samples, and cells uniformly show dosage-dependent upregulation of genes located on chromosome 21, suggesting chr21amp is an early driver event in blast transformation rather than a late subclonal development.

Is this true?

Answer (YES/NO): NO